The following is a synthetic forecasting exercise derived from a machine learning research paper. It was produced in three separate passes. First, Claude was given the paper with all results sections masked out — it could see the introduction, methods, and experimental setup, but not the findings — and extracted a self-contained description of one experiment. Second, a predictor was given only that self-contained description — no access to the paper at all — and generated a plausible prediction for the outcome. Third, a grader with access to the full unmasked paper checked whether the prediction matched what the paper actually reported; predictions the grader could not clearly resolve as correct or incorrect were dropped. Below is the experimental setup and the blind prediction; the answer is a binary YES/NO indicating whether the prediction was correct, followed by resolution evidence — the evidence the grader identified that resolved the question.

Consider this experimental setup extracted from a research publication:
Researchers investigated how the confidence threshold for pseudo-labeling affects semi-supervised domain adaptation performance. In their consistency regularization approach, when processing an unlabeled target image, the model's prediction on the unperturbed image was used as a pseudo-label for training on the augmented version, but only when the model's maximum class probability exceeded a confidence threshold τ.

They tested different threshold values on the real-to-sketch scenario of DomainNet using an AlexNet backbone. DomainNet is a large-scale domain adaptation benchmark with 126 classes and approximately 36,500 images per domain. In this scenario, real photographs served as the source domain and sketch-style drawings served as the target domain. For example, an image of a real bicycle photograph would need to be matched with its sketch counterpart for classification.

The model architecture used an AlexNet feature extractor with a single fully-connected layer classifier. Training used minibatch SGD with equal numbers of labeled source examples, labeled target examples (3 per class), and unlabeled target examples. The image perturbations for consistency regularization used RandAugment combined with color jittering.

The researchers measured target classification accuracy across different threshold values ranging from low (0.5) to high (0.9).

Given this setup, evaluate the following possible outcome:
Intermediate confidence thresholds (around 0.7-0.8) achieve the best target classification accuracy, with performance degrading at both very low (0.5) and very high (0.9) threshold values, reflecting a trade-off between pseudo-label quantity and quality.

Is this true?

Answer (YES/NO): NO